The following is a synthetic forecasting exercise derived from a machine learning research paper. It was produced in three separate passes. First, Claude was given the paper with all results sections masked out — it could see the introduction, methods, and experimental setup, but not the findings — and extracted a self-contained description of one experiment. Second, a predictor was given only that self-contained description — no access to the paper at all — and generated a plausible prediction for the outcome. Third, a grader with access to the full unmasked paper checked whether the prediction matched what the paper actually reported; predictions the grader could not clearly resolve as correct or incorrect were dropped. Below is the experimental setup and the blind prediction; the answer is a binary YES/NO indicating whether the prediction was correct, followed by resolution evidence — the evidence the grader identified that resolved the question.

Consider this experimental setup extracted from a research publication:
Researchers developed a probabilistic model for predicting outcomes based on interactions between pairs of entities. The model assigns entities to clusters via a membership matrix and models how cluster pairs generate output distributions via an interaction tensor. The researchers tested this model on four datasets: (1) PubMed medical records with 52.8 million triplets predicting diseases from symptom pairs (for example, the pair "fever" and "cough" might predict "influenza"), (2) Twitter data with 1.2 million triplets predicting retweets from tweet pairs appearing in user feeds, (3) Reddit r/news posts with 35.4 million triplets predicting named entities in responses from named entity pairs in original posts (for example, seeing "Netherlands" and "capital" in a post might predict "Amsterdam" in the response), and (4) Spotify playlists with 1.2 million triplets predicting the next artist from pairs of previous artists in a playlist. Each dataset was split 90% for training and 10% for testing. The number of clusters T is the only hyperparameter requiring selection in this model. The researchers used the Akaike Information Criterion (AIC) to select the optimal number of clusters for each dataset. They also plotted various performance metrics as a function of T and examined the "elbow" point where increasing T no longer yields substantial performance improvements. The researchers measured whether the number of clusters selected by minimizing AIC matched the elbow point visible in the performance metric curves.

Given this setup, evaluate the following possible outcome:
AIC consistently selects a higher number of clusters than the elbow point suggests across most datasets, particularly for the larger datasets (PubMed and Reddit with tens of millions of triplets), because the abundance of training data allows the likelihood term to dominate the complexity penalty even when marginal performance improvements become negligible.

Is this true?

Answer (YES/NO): NO